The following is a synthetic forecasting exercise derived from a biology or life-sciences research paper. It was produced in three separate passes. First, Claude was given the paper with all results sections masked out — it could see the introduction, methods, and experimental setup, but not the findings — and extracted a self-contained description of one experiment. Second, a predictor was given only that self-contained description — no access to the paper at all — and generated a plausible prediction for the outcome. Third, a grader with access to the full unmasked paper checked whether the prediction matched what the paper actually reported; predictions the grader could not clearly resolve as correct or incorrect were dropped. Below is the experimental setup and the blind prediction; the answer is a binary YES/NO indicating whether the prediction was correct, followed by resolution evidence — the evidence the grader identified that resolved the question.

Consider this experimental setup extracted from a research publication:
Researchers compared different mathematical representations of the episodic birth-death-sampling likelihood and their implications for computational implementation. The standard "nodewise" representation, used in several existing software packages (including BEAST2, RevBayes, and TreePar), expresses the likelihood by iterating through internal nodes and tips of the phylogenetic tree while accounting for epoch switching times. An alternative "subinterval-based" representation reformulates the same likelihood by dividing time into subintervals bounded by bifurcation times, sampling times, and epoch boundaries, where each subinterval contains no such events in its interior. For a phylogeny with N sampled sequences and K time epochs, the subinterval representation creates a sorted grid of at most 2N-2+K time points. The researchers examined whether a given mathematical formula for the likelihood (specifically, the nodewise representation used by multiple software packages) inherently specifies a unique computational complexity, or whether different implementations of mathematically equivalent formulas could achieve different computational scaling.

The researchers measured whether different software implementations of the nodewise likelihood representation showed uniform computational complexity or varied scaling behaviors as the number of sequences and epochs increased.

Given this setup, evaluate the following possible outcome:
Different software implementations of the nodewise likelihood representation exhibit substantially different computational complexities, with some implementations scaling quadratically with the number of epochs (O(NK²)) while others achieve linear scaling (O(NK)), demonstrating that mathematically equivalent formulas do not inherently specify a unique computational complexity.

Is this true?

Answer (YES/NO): NO